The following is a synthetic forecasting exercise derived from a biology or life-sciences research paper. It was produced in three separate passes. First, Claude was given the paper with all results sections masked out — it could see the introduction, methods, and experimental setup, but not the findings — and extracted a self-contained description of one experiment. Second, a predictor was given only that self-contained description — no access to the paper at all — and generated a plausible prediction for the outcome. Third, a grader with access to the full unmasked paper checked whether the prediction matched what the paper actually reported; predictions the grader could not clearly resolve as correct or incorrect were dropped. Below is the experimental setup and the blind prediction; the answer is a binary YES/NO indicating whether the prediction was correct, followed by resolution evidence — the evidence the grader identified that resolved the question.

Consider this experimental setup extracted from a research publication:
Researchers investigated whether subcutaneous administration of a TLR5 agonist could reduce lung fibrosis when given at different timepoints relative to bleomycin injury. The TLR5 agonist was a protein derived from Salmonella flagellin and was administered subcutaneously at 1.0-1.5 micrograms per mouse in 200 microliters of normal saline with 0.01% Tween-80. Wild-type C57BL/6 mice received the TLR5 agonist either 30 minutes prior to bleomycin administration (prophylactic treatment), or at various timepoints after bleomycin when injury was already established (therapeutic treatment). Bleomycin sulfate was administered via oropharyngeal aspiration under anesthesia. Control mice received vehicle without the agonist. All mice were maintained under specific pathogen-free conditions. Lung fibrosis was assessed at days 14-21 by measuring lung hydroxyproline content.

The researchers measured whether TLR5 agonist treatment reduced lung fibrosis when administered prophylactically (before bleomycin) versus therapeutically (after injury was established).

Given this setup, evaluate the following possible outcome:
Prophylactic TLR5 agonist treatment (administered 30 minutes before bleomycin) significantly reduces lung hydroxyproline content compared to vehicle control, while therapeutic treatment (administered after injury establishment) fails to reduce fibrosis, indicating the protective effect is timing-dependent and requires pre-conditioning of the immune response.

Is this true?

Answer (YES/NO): NO